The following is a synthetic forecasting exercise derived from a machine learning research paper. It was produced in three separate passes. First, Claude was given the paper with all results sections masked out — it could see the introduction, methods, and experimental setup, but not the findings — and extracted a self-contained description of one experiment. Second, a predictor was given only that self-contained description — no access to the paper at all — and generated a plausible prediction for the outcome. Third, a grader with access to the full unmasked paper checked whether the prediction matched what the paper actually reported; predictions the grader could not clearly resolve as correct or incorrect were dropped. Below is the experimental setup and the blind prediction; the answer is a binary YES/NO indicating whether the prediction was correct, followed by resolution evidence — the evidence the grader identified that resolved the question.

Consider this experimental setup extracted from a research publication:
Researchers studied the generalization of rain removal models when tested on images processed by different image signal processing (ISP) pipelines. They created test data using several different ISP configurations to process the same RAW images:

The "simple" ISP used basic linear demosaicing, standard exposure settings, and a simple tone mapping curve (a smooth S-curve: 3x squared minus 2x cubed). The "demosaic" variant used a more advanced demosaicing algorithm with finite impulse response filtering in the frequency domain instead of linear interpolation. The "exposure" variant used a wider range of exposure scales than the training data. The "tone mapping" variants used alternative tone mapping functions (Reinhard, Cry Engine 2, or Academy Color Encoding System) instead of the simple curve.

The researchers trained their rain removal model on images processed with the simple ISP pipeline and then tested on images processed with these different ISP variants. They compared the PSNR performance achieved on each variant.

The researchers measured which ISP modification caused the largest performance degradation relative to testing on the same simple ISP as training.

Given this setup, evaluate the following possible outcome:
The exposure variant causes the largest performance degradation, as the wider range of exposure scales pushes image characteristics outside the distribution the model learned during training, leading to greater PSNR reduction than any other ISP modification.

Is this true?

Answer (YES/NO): NO